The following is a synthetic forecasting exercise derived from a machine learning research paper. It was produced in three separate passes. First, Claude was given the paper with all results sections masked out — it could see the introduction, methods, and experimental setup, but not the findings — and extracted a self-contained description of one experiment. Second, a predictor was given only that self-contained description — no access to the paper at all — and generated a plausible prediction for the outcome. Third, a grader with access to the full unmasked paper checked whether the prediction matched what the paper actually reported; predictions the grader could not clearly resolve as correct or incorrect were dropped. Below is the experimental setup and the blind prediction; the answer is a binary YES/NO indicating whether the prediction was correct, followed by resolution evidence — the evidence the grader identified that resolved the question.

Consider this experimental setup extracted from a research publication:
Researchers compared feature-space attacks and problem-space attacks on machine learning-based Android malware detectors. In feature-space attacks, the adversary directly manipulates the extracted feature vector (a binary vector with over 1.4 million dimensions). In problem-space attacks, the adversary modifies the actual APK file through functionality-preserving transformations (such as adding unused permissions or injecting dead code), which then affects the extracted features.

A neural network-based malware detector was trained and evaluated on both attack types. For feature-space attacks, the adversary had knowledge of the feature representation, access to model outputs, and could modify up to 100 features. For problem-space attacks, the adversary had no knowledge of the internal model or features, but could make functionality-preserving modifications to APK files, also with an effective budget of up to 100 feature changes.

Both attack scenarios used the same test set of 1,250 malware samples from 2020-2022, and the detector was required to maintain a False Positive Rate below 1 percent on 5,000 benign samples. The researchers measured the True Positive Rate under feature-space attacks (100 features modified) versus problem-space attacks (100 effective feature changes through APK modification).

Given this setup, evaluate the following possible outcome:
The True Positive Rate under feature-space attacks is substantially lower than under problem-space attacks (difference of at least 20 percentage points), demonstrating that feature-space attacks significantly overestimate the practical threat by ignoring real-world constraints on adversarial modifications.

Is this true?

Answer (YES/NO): YES